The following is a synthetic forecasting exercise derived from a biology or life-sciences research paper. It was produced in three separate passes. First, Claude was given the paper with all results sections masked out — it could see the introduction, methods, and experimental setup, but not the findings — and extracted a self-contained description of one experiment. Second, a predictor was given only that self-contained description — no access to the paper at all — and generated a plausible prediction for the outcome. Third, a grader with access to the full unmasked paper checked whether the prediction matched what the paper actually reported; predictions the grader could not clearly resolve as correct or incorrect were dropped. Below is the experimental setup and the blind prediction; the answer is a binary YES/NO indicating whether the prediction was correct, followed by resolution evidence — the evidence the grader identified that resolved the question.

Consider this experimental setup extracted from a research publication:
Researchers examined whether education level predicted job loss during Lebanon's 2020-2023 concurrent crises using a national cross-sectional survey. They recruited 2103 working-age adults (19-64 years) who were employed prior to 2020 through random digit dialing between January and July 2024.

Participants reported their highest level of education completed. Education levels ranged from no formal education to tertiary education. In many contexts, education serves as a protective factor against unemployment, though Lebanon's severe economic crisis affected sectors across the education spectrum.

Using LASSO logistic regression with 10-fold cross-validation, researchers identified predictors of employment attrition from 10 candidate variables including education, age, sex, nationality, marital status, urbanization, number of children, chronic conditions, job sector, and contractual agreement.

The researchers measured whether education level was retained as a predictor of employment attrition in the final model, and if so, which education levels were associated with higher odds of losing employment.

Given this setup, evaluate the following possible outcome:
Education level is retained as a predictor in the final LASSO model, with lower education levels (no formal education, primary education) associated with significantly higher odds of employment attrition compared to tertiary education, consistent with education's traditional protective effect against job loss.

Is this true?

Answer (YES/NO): NO